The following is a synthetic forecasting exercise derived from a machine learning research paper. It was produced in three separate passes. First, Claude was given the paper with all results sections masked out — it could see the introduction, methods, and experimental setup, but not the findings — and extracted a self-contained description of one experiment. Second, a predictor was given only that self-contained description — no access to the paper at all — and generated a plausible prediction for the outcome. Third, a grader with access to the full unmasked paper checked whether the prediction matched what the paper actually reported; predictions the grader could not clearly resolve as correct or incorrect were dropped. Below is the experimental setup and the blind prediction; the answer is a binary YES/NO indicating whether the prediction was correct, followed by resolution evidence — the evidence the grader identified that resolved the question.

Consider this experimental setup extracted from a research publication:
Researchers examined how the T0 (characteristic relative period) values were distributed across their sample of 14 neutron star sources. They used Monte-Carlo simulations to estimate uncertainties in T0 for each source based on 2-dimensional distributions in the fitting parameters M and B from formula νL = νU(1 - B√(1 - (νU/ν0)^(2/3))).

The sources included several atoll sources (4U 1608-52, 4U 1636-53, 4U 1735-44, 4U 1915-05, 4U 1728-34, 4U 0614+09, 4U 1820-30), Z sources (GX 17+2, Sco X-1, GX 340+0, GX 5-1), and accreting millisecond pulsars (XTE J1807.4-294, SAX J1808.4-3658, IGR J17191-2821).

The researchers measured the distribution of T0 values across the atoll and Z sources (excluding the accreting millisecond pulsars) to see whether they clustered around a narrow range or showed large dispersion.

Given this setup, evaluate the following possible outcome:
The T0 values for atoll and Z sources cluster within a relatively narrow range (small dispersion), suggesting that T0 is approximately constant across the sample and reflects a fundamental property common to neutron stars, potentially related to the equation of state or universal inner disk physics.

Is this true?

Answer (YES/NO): NO